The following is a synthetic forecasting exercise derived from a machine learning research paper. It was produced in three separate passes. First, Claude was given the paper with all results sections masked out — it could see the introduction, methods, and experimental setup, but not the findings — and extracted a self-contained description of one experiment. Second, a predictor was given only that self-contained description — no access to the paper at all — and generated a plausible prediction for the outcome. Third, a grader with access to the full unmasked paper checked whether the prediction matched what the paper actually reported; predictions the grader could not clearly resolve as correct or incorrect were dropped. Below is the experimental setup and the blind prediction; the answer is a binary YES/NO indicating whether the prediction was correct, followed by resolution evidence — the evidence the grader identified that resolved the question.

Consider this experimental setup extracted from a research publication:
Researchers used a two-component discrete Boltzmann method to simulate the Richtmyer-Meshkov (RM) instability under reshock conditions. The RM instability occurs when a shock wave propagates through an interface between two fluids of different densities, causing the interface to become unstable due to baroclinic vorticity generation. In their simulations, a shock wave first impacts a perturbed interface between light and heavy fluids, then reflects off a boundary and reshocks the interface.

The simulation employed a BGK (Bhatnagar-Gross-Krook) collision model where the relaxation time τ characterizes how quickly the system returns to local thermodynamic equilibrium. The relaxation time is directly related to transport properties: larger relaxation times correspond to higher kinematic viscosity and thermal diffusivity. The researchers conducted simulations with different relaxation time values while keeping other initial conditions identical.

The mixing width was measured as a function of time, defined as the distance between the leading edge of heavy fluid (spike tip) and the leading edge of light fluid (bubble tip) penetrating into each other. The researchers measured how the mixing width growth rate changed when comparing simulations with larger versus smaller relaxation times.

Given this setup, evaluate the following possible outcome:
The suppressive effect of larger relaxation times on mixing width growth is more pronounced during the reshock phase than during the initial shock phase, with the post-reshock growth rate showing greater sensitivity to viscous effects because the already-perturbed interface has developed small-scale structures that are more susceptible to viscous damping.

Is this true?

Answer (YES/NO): YES